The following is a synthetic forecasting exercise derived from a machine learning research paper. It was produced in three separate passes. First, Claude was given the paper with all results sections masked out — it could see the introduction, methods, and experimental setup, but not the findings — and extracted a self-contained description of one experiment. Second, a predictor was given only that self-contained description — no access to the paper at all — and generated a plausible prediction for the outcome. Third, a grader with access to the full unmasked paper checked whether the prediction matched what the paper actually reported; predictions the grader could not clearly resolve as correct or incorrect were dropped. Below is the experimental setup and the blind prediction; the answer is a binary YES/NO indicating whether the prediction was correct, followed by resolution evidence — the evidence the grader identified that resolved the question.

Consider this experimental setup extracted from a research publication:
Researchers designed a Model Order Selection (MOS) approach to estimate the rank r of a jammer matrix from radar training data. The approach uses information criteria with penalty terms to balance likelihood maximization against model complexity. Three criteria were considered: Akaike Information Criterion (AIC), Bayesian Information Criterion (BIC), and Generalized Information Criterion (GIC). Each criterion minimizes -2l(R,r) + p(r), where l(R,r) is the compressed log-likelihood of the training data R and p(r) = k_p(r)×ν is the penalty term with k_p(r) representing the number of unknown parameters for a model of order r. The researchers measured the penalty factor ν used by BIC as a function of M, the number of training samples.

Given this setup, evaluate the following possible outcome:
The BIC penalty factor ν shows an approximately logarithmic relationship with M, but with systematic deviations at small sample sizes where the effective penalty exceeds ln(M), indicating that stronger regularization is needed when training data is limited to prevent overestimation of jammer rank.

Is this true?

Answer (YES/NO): NO